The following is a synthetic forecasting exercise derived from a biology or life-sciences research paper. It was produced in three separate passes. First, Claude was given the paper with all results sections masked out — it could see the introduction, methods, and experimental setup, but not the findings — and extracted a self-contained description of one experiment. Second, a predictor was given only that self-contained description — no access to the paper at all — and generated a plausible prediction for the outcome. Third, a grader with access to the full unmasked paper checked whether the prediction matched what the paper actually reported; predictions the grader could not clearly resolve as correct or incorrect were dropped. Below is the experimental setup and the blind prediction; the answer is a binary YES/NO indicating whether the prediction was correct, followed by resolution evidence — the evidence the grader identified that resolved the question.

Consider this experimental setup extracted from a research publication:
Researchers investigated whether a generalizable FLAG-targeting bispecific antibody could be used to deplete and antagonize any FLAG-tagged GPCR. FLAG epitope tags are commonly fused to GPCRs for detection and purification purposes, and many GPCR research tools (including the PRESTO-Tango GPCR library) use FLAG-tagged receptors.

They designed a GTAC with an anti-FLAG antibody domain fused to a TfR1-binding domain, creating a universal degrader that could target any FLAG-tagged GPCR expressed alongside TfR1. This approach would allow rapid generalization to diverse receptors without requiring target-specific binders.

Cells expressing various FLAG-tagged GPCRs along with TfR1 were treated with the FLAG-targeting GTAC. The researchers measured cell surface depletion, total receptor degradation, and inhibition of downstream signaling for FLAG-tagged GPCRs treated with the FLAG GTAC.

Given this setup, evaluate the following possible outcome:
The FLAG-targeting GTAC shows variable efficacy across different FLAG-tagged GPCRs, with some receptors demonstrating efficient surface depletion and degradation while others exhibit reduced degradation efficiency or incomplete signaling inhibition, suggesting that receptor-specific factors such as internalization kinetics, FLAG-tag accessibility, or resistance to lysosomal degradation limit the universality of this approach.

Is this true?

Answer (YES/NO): NO